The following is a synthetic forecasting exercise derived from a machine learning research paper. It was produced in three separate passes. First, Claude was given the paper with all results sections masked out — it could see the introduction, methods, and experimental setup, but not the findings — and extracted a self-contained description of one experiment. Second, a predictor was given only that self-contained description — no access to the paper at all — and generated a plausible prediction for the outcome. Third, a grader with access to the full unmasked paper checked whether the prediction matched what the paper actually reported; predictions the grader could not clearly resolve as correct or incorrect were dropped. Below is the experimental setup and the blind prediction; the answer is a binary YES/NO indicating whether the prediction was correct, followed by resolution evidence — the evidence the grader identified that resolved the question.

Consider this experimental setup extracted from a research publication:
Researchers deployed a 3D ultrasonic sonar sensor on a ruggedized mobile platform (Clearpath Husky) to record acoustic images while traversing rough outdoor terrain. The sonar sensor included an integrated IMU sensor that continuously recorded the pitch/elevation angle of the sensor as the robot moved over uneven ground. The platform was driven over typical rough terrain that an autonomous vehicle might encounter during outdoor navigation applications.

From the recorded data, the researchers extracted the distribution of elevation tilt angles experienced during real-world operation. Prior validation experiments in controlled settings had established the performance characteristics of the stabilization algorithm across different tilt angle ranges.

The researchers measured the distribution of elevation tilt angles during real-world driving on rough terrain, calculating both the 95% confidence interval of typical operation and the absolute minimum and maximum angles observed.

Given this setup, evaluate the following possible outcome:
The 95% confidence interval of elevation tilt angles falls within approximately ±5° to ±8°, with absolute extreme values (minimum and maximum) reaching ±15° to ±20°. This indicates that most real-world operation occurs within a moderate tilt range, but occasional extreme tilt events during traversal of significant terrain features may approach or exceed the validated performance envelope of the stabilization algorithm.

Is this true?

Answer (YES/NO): NO